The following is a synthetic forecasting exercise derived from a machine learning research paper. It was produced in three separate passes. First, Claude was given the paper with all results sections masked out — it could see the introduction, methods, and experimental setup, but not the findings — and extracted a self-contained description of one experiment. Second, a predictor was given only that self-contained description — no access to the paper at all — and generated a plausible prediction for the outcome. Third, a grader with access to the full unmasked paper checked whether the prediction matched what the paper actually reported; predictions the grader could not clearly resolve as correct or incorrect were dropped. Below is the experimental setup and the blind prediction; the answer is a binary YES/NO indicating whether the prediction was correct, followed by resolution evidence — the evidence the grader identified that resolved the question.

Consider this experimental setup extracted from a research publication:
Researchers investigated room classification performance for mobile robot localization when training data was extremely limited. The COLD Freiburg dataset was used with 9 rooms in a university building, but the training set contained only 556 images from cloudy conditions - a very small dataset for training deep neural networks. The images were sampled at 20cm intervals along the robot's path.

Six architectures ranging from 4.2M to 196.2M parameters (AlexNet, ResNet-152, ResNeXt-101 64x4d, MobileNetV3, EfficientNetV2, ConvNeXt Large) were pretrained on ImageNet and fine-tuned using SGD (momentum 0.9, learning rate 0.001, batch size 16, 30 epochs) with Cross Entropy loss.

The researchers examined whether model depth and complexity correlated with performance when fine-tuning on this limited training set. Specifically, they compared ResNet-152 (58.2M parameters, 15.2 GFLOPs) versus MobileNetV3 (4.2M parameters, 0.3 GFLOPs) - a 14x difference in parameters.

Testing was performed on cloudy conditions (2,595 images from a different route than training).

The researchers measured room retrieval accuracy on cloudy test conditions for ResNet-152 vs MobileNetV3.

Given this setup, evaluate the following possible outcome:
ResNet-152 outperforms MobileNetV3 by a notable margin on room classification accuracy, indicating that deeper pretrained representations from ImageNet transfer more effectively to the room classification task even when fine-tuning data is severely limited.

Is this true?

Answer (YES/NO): NO